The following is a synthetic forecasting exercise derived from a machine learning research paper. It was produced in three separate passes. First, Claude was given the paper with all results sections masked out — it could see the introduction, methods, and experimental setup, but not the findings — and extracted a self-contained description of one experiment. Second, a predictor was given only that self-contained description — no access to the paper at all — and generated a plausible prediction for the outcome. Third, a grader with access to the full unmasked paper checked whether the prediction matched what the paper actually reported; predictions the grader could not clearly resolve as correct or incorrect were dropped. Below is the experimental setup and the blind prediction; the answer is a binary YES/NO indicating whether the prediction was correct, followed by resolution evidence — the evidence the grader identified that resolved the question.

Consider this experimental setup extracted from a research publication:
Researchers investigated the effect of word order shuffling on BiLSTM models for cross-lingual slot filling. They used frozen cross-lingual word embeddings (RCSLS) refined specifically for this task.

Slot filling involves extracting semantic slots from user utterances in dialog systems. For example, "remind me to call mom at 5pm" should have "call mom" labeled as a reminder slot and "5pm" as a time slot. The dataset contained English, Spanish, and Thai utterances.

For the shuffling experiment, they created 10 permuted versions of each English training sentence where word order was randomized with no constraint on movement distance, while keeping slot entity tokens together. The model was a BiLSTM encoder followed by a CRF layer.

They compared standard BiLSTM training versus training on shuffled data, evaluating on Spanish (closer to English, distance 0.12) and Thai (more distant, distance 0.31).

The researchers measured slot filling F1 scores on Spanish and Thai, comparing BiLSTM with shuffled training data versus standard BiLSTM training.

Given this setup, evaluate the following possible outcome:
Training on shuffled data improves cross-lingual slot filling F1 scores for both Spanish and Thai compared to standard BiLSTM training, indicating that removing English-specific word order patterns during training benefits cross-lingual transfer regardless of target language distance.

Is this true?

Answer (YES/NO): YES